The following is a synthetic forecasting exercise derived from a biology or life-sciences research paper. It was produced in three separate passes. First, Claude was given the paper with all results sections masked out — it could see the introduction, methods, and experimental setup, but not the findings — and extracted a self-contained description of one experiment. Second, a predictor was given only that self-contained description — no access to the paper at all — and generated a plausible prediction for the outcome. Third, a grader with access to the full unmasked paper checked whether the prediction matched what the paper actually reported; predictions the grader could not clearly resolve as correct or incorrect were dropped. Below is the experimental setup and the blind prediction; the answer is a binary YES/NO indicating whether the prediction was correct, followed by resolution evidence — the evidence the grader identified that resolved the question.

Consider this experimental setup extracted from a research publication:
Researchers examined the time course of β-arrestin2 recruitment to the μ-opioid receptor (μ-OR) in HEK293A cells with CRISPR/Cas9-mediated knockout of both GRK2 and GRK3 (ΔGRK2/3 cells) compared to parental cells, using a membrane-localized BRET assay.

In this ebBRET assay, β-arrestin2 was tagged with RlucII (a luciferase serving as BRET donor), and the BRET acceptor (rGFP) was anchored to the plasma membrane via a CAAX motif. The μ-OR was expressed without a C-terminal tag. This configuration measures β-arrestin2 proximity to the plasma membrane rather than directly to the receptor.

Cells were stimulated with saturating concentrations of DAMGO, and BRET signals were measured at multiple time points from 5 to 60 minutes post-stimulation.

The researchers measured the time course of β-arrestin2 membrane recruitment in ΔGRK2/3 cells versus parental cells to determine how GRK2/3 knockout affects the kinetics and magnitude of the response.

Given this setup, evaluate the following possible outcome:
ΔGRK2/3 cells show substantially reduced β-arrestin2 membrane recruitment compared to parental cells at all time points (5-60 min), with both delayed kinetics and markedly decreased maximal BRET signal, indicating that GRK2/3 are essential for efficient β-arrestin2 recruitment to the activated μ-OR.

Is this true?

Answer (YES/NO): NO